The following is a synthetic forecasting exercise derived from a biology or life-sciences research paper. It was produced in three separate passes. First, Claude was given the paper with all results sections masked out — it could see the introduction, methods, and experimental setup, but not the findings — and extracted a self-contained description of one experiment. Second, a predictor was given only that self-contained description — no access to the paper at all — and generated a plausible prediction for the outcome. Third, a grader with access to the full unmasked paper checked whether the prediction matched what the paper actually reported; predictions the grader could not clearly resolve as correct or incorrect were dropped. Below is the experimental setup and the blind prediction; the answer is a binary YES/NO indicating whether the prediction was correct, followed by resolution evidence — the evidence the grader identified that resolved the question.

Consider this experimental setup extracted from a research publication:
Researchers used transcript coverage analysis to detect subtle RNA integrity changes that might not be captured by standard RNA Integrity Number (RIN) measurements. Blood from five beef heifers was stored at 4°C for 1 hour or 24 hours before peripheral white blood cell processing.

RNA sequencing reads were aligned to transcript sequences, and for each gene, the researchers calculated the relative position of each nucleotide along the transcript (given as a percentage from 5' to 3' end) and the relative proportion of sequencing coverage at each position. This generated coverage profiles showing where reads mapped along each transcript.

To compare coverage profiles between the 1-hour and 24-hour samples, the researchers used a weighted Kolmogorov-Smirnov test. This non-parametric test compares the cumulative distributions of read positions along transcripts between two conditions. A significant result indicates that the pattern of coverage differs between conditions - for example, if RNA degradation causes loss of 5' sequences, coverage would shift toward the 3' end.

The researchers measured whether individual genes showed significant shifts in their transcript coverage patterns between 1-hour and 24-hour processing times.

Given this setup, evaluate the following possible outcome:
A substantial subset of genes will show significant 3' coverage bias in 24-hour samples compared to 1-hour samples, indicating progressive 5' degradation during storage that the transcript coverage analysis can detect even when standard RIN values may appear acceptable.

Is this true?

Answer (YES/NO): NO